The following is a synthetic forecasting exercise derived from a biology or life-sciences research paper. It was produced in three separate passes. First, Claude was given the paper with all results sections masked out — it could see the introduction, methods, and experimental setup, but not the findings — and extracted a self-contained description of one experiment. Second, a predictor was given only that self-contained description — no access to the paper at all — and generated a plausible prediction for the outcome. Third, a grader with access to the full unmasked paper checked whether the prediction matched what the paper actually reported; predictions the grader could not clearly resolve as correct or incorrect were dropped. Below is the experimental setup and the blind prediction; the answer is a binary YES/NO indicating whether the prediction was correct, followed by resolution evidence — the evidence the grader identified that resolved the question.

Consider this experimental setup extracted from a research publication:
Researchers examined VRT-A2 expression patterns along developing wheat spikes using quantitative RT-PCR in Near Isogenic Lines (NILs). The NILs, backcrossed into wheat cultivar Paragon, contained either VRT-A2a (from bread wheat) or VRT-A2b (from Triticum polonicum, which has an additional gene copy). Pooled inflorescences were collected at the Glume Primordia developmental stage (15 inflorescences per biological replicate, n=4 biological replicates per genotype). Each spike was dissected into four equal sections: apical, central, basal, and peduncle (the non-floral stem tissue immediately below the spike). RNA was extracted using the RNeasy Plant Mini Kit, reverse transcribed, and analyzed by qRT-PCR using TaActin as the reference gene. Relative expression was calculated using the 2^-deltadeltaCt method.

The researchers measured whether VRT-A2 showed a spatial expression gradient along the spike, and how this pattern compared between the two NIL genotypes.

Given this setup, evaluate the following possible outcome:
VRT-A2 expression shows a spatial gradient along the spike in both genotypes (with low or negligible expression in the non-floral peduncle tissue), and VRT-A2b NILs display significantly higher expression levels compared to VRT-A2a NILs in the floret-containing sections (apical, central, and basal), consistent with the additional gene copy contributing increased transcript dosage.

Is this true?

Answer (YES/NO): NO